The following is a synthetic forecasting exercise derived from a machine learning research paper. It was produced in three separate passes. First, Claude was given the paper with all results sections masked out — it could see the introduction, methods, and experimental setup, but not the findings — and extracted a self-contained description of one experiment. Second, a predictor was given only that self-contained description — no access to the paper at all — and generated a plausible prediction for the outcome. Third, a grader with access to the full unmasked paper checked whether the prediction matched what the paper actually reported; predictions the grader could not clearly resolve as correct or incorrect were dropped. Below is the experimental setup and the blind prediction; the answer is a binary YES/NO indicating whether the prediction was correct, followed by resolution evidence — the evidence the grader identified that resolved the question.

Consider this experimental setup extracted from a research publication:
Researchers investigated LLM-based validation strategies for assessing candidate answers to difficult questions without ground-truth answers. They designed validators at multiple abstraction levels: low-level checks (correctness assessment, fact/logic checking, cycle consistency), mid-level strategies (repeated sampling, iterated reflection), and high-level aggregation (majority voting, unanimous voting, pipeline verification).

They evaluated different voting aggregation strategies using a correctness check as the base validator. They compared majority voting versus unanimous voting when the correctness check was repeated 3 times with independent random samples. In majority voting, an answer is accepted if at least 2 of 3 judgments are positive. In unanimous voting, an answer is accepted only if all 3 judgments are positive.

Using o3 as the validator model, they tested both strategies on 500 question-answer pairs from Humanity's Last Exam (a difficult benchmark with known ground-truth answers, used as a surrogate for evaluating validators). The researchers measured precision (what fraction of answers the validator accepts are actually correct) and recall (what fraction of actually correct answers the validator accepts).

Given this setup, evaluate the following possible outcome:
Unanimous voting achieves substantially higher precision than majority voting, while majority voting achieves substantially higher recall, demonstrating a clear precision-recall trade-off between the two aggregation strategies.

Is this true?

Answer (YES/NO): NO